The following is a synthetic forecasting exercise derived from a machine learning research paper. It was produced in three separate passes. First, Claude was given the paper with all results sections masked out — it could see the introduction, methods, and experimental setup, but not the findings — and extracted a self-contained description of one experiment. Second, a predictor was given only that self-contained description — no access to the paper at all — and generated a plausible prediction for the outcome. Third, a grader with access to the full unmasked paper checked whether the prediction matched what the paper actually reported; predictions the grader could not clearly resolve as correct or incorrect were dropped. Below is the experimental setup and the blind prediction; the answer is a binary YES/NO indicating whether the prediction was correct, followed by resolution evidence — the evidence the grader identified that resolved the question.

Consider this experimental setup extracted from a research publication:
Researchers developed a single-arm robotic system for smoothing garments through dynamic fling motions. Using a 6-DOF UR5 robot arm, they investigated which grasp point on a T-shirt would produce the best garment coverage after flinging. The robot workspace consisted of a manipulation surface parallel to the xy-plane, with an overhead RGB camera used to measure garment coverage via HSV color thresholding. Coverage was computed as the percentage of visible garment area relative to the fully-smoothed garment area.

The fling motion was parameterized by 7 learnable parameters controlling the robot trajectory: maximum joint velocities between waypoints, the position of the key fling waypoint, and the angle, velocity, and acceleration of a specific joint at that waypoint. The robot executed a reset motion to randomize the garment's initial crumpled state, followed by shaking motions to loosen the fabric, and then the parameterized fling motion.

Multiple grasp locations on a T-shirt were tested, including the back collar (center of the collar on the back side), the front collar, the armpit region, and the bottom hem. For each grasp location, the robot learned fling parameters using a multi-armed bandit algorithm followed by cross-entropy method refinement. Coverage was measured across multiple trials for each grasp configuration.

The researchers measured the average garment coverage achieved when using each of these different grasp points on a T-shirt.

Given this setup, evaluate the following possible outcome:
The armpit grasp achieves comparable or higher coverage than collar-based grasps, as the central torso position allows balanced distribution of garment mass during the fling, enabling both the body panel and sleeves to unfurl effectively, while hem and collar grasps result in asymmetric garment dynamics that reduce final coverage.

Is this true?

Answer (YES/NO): NO